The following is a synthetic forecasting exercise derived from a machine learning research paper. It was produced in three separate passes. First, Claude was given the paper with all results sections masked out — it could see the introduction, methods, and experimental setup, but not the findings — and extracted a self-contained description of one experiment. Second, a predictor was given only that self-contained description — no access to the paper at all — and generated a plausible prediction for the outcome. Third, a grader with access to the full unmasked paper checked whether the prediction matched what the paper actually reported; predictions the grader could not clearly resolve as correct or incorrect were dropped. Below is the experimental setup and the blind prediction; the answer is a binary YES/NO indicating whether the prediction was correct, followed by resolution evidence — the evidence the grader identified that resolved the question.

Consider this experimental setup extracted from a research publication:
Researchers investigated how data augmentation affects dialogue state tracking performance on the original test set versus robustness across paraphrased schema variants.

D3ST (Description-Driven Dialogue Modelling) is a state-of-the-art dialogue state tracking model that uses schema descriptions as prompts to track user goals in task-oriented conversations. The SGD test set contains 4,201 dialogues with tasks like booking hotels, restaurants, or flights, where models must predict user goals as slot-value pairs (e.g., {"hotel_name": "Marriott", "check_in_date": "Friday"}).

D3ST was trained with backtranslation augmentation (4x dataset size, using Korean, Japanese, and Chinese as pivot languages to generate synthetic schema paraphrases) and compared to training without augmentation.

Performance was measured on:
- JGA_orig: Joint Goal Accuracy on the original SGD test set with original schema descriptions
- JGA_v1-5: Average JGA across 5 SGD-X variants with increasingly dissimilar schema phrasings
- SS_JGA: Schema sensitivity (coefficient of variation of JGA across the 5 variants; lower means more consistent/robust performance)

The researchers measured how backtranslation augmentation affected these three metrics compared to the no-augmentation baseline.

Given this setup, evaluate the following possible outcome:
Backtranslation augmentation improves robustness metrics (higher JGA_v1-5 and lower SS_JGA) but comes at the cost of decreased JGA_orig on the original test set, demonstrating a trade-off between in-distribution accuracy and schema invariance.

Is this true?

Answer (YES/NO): NO